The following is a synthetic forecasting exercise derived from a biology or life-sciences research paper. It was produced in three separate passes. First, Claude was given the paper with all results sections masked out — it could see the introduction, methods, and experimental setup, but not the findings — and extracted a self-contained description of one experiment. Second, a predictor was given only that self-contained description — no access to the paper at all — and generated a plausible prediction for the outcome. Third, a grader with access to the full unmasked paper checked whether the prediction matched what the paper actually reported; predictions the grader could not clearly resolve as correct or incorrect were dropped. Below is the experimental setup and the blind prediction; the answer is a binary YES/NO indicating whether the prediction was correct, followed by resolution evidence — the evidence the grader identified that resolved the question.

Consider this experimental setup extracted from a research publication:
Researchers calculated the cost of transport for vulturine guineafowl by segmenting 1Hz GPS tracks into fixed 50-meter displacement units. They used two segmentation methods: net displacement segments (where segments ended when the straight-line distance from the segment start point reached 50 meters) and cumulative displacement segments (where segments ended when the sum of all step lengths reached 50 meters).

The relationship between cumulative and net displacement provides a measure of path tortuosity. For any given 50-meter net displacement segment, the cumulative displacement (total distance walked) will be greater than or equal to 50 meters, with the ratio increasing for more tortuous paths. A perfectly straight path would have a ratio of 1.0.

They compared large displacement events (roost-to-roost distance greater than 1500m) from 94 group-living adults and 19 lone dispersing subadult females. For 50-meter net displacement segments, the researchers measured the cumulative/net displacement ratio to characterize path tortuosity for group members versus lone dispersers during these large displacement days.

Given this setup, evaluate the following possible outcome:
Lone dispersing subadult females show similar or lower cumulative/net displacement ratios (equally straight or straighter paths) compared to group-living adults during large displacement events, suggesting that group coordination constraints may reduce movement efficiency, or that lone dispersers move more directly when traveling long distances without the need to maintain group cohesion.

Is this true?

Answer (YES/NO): YES